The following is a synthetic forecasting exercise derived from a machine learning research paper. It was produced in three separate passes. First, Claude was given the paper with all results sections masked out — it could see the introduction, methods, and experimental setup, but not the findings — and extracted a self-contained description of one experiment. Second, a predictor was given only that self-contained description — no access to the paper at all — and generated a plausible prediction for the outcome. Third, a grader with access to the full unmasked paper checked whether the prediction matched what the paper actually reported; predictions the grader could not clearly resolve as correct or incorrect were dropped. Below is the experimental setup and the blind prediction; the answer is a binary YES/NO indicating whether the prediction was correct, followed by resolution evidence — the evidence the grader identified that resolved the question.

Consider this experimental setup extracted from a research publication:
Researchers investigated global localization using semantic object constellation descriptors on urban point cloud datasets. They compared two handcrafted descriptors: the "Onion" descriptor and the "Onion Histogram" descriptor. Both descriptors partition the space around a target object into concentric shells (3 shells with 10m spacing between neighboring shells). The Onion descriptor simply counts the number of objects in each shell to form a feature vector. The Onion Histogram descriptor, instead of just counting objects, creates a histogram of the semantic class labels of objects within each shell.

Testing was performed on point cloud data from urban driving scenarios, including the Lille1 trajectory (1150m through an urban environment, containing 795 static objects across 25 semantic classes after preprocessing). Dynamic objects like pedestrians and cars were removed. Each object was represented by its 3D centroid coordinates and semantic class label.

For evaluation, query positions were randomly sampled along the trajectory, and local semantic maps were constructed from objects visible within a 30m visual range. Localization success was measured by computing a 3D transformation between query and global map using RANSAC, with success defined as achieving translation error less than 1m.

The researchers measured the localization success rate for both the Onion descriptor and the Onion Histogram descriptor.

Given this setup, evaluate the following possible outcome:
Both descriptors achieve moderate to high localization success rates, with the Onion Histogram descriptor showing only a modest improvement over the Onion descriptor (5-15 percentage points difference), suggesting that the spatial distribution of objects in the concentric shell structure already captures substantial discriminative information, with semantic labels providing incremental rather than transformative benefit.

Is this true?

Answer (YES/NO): NO